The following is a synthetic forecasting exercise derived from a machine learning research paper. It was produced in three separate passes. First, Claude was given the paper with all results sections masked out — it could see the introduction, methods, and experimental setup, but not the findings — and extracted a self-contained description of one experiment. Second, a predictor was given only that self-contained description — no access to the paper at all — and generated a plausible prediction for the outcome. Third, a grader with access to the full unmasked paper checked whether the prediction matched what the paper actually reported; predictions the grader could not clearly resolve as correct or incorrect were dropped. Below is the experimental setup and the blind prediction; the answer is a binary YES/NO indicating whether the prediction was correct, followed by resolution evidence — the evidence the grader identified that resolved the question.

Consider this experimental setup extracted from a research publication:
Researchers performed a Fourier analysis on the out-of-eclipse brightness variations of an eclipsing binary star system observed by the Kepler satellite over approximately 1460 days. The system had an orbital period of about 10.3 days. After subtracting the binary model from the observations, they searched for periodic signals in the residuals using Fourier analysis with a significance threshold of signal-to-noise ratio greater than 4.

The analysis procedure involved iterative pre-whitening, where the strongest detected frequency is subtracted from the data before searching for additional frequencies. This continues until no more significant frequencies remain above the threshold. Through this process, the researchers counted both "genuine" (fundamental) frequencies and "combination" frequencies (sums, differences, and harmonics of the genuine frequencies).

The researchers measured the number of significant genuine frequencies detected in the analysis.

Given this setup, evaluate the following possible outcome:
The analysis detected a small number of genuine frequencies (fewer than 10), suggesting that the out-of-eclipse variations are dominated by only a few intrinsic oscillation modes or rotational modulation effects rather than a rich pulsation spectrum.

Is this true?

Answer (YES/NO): YES